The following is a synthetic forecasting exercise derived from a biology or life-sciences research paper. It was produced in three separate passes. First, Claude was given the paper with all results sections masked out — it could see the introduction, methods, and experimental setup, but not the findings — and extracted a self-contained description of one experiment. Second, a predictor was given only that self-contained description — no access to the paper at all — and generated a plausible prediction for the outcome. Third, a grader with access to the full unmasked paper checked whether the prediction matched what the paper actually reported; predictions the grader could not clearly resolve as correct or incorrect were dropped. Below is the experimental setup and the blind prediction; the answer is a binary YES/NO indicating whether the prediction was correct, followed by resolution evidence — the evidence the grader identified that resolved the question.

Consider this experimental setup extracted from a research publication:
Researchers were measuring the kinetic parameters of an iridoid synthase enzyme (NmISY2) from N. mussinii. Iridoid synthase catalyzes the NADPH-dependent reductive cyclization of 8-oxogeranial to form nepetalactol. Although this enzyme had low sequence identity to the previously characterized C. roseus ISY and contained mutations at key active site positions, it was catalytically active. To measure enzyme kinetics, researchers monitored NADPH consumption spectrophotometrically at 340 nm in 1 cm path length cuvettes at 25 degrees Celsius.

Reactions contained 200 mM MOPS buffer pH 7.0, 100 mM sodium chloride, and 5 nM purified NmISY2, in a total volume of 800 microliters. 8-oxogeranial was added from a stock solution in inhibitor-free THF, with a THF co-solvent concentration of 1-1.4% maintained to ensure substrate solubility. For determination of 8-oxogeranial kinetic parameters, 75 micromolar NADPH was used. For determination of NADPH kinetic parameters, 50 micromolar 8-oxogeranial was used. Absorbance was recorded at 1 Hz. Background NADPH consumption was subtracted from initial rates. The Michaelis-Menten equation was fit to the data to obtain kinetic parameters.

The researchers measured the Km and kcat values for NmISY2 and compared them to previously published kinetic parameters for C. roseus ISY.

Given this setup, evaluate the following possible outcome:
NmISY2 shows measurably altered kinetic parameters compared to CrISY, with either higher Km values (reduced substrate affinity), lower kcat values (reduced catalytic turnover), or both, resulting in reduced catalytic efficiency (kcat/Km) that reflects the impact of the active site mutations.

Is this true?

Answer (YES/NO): NO